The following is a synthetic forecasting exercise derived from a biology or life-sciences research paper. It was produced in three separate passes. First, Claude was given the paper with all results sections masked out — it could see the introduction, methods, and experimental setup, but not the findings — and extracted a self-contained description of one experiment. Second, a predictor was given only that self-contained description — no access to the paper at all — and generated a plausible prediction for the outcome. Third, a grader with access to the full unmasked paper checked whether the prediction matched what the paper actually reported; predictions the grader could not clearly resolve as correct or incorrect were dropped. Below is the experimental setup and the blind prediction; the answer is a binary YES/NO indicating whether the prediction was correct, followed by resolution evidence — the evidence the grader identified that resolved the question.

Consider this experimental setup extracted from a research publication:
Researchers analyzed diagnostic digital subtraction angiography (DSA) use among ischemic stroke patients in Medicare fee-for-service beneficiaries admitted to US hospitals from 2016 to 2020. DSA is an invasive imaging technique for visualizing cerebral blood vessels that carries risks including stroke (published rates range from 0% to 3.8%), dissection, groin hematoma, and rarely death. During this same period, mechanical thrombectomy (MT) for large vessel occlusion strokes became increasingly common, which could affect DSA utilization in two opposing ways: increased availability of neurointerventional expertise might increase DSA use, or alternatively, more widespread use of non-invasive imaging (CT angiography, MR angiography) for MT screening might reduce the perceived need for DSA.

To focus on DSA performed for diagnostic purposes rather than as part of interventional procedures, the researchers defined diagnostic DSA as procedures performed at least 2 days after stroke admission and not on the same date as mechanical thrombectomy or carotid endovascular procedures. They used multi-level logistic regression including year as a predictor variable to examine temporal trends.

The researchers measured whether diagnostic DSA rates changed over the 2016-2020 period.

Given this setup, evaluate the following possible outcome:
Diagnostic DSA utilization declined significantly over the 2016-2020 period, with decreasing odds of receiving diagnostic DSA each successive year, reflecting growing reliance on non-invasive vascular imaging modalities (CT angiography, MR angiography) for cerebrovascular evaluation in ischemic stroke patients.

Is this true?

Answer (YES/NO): NO